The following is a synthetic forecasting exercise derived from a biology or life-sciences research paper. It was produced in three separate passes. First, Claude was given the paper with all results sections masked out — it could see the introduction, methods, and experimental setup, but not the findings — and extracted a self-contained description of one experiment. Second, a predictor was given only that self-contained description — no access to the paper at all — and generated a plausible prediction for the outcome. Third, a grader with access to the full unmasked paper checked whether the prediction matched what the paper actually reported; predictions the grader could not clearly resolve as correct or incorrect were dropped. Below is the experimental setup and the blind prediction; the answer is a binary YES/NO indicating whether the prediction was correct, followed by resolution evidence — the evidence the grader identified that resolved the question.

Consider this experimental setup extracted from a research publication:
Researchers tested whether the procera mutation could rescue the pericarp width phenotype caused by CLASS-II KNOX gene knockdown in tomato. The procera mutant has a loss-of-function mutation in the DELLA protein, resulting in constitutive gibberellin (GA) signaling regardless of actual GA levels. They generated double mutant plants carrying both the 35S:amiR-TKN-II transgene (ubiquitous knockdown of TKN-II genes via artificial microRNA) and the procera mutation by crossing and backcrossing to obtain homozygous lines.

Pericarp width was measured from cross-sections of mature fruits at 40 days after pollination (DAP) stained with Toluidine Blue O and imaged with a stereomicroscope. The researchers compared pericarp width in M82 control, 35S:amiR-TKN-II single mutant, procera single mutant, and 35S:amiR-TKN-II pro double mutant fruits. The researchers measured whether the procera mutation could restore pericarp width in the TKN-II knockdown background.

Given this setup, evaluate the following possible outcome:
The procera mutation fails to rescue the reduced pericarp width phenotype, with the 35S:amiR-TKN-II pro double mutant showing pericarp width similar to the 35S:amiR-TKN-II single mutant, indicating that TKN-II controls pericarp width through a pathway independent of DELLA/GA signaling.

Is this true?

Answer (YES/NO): NO